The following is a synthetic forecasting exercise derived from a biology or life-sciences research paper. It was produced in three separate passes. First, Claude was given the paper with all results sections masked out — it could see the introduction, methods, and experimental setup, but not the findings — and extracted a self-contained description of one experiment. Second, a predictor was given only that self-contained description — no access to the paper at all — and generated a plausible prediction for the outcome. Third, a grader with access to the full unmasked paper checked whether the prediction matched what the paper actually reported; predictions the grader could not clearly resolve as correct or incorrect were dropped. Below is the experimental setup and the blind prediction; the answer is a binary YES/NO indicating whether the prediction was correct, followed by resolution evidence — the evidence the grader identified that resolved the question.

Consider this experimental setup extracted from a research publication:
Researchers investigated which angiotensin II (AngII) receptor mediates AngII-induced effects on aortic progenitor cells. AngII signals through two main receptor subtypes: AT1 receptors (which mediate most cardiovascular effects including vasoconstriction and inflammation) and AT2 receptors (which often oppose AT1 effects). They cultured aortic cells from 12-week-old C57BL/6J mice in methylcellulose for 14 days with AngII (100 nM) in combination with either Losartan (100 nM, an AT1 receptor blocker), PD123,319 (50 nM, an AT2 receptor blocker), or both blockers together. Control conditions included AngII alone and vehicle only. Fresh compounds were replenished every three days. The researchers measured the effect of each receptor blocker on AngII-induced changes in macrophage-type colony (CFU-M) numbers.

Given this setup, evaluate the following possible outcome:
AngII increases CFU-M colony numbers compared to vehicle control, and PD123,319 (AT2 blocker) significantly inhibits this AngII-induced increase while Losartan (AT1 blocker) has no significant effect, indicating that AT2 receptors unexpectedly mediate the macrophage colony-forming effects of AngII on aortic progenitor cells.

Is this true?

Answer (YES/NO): NO